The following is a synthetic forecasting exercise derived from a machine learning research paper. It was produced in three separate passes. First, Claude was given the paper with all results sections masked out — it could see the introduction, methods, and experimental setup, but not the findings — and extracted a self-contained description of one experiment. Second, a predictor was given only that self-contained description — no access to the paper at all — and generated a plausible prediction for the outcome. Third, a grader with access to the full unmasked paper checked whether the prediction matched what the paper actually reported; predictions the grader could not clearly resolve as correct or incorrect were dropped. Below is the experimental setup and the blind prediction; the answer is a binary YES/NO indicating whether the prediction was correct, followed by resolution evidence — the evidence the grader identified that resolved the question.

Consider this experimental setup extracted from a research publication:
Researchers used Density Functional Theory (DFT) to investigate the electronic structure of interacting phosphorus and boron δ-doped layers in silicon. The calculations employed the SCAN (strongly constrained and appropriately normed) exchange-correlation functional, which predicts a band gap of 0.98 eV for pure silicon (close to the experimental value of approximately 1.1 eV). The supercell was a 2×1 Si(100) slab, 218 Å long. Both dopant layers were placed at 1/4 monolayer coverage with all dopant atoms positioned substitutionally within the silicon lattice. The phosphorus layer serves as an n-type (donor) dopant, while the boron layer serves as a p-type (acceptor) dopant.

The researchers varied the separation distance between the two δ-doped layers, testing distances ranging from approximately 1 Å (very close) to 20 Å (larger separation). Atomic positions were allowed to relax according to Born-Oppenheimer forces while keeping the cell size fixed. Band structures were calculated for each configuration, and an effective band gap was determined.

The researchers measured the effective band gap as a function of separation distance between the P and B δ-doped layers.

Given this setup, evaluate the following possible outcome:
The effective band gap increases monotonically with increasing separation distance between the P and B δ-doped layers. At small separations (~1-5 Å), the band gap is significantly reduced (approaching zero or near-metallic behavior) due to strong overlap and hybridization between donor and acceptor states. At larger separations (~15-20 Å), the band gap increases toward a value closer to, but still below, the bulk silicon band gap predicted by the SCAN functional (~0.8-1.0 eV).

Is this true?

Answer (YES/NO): NO